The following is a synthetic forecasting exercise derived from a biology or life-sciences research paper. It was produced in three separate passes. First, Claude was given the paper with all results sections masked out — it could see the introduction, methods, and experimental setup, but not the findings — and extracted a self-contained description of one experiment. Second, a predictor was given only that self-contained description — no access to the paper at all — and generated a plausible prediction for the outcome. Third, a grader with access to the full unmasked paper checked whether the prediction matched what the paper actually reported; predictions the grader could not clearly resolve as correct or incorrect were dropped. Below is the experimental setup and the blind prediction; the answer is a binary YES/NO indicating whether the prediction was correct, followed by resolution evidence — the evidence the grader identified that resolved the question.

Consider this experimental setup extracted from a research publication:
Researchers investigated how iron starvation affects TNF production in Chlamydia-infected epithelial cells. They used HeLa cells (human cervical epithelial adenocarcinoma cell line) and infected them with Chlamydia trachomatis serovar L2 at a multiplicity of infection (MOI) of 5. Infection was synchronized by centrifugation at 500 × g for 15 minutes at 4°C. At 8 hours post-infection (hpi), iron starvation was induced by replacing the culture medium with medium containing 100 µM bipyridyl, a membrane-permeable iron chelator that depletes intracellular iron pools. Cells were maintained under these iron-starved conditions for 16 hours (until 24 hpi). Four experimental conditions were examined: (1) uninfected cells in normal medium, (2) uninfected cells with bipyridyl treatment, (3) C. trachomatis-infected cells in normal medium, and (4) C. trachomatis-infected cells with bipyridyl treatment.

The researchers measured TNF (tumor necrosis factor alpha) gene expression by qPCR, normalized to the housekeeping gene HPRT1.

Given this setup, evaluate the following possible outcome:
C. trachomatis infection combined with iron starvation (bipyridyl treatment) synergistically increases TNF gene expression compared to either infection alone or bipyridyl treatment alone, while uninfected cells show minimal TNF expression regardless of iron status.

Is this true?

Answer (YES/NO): YES